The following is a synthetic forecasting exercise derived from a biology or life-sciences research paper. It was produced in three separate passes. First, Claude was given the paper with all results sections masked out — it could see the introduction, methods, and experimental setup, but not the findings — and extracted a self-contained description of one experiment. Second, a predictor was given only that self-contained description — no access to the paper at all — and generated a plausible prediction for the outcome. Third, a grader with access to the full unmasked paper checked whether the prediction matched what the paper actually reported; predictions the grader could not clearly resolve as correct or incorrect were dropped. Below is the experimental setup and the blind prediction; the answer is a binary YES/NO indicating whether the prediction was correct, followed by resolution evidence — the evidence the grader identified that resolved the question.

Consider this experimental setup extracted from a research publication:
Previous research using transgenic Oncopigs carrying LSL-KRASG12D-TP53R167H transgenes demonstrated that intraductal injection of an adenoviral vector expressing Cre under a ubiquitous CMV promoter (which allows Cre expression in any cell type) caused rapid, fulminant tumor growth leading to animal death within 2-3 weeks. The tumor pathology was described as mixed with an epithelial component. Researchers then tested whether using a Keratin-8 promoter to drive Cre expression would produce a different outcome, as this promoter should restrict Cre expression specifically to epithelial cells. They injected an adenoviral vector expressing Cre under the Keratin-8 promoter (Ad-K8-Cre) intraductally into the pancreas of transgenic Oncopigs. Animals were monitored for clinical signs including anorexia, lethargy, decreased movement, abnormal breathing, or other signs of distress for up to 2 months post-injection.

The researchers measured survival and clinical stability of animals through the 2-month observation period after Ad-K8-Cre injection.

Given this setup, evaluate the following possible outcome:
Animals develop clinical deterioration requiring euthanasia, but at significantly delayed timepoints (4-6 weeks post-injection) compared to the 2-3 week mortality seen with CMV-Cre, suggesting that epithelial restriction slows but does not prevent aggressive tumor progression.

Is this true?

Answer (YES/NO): NO